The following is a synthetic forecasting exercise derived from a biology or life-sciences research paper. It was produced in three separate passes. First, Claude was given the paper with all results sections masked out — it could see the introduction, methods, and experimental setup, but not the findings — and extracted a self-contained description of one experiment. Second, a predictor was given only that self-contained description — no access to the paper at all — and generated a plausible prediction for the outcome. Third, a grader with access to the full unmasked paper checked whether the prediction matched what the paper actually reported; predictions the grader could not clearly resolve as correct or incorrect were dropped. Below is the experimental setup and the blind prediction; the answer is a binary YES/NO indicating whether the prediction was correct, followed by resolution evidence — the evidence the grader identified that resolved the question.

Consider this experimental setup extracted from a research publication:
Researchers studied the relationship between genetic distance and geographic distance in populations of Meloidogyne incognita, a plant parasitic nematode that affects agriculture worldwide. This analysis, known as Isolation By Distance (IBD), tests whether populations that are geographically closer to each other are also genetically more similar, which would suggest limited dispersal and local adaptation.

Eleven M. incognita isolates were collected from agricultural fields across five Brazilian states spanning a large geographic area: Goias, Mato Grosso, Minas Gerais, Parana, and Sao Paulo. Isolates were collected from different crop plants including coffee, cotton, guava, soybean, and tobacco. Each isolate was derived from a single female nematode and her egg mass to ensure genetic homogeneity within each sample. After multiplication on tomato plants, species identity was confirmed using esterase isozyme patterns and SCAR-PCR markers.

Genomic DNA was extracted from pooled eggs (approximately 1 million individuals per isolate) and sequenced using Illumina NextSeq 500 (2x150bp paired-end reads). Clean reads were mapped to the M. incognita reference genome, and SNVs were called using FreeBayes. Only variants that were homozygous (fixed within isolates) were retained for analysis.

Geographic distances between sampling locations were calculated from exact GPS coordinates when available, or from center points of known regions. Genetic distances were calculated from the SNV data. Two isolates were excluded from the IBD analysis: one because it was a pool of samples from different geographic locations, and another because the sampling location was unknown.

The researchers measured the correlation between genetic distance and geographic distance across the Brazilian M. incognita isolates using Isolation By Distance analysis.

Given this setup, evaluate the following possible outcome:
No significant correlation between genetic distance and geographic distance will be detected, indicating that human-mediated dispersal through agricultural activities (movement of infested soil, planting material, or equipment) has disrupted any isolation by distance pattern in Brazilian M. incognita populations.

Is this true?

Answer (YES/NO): YES